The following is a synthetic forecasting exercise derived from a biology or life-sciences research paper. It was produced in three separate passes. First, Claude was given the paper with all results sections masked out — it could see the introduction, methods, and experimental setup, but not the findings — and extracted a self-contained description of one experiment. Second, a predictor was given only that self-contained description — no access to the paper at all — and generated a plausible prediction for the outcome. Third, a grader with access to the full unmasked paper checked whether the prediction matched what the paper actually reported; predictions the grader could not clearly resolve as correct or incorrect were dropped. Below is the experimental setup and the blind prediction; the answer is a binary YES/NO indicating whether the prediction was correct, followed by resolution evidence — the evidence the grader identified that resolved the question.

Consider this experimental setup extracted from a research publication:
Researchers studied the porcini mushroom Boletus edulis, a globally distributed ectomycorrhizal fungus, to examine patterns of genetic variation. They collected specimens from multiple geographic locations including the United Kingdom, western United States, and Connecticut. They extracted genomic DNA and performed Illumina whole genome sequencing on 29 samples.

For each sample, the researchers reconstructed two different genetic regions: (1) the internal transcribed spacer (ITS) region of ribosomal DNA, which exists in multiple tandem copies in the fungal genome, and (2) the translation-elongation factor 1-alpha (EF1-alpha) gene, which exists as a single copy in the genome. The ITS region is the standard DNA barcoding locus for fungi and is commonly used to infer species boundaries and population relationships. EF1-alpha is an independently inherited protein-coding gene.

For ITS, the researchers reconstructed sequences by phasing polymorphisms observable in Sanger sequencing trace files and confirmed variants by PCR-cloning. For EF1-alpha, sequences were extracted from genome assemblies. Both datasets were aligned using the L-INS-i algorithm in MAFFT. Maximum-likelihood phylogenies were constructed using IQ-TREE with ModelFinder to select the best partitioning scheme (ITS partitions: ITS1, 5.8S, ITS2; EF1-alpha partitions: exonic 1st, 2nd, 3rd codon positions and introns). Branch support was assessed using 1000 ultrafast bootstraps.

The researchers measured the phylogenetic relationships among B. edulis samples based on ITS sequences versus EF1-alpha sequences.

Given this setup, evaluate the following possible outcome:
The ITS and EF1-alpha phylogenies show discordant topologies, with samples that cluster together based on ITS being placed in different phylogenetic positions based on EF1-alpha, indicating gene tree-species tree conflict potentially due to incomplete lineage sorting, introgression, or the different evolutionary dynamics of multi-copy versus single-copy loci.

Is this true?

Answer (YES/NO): YES